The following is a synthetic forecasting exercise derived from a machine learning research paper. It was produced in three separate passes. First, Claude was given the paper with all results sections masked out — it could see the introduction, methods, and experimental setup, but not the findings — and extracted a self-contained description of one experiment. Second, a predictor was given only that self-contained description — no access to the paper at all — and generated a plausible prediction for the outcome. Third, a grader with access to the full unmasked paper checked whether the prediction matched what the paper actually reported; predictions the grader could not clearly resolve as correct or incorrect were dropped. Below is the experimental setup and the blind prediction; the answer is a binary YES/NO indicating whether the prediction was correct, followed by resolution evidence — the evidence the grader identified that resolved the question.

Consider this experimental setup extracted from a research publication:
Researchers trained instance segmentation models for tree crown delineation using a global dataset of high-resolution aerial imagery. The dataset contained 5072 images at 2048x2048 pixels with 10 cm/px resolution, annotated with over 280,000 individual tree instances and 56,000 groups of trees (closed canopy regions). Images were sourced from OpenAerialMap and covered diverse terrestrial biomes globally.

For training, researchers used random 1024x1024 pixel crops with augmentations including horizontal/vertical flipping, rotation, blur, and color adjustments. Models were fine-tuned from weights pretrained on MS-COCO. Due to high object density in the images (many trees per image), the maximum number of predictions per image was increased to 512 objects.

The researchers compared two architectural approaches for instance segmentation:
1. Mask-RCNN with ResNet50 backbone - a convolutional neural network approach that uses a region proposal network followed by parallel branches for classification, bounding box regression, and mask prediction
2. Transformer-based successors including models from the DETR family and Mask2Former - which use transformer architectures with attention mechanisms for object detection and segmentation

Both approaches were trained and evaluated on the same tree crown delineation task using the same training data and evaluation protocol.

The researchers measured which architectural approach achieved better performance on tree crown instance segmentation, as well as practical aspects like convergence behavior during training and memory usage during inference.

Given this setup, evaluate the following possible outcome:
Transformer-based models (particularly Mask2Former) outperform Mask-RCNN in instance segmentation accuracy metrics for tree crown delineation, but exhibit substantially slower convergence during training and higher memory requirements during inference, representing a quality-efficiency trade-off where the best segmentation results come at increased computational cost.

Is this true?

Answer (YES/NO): NO